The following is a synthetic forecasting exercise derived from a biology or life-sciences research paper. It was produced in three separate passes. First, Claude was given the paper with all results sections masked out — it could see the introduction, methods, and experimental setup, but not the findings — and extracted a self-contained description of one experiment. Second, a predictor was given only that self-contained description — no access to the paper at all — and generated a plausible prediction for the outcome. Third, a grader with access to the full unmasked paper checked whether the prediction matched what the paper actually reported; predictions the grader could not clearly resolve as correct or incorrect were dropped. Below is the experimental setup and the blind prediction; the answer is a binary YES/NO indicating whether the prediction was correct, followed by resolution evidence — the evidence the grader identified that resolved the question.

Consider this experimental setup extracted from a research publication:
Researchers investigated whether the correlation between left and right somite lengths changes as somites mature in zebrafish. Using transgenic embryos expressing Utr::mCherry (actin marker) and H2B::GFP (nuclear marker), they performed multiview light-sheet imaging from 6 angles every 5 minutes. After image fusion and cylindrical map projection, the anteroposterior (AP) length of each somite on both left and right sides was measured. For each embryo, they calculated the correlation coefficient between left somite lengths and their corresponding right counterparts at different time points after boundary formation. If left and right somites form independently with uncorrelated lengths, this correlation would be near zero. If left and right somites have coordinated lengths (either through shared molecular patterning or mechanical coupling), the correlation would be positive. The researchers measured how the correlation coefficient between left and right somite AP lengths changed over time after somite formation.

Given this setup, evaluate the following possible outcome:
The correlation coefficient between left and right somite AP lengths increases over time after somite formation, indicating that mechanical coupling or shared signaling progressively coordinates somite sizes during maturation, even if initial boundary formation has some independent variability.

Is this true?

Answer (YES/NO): YES